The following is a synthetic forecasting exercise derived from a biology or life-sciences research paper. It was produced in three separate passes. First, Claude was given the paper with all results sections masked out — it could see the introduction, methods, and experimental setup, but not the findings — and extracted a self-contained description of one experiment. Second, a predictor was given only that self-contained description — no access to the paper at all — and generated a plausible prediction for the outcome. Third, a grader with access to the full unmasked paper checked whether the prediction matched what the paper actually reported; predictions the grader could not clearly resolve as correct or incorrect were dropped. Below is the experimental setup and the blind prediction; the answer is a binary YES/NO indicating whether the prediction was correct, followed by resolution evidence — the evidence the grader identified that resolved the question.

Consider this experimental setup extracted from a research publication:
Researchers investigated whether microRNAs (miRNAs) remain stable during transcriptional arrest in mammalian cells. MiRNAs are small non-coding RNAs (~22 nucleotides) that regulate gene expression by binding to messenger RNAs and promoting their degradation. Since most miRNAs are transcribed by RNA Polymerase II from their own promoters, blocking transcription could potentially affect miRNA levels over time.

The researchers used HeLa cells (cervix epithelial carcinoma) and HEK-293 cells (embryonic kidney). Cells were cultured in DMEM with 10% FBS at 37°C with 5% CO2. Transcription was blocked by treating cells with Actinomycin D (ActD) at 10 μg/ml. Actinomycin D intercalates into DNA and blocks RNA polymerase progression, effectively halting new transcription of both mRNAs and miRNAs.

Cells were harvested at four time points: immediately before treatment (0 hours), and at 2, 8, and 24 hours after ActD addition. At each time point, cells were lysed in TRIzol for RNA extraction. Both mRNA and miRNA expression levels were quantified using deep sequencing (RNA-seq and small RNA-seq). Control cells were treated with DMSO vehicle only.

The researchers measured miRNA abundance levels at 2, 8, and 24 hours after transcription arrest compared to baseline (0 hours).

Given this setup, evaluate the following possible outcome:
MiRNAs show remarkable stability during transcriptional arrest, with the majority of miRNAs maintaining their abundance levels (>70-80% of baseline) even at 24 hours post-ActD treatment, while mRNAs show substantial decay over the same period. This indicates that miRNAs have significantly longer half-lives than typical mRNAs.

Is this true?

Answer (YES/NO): YES